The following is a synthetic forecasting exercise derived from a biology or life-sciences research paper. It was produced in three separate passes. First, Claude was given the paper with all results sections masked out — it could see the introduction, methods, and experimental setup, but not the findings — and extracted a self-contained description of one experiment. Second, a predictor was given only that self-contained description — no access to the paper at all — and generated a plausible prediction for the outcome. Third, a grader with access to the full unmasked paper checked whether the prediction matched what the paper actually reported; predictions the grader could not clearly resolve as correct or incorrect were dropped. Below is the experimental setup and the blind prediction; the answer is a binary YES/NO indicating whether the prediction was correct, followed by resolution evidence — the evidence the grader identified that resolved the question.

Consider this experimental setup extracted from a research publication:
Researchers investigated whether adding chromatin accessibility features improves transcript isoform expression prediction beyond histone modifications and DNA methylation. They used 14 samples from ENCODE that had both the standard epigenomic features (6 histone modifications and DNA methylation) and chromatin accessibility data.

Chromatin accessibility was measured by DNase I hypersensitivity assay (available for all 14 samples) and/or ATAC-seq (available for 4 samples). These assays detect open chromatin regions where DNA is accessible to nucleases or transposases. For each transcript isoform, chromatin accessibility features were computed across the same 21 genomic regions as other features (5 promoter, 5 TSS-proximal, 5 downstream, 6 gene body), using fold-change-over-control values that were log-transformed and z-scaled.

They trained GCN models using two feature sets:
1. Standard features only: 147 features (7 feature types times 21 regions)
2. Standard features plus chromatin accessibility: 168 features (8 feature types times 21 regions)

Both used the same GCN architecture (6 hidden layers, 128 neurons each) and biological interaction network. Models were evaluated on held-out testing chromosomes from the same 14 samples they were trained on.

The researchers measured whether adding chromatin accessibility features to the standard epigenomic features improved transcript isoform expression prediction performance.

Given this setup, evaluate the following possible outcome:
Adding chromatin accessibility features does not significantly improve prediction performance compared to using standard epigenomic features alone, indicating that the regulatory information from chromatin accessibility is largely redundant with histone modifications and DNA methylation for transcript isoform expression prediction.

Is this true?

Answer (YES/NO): YES